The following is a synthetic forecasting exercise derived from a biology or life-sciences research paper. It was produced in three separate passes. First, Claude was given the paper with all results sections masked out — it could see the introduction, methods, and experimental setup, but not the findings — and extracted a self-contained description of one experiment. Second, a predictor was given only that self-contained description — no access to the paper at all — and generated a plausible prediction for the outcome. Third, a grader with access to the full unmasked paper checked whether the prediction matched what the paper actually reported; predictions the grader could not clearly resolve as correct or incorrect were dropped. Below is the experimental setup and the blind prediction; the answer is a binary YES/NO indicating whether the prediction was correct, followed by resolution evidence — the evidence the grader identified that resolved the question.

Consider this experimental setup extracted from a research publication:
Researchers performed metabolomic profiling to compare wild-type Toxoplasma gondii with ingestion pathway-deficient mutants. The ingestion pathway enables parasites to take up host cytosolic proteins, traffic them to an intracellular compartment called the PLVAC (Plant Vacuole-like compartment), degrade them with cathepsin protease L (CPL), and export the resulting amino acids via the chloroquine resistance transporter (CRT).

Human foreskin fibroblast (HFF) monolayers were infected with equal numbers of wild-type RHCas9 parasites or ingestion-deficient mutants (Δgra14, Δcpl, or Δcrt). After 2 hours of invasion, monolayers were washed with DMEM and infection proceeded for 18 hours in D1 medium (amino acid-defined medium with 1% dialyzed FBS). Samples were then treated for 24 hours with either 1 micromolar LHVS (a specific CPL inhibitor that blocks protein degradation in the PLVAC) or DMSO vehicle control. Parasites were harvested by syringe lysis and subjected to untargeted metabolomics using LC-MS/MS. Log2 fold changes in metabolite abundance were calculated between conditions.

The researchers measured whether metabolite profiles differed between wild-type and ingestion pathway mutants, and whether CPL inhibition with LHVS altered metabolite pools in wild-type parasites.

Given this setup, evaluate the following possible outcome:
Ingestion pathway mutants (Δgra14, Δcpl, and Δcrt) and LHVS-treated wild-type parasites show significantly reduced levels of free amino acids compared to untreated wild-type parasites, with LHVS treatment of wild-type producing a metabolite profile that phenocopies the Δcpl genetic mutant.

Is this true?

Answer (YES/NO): NO